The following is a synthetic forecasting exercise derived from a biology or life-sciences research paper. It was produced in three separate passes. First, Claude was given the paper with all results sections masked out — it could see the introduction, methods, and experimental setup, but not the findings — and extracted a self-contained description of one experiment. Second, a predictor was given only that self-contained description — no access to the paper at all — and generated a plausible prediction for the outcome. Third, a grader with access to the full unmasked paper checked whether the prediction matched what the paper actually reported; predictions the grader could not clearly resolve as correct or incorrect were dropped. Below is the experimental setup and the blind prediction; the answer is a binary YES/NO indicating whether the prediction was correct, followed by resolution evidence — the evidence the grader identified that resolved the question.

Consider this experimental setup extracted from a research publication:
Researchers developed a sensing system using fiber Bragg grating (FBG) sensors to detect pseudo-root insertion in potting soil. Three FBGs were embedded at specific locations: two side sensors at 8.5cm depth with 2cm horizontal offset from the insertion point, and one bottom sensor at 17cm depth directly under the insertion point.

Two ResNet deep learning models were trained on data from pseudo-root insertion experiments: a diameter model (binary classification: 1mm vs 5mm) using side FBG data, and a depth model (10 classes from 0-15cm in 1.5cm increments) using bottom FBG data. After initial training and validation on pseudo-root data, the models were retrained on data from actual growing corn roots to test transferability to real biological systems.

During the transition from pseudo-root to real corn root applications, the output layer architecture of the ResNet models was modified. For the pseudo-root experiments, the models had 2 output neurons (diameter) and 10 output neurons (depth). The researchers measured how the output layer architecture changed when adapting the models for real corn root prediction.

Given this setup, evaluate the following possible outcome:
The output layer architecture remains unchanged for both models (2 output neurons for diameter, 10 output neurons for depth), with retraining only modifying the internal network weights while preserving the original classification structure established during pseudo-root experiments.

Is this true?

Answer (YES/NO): NO